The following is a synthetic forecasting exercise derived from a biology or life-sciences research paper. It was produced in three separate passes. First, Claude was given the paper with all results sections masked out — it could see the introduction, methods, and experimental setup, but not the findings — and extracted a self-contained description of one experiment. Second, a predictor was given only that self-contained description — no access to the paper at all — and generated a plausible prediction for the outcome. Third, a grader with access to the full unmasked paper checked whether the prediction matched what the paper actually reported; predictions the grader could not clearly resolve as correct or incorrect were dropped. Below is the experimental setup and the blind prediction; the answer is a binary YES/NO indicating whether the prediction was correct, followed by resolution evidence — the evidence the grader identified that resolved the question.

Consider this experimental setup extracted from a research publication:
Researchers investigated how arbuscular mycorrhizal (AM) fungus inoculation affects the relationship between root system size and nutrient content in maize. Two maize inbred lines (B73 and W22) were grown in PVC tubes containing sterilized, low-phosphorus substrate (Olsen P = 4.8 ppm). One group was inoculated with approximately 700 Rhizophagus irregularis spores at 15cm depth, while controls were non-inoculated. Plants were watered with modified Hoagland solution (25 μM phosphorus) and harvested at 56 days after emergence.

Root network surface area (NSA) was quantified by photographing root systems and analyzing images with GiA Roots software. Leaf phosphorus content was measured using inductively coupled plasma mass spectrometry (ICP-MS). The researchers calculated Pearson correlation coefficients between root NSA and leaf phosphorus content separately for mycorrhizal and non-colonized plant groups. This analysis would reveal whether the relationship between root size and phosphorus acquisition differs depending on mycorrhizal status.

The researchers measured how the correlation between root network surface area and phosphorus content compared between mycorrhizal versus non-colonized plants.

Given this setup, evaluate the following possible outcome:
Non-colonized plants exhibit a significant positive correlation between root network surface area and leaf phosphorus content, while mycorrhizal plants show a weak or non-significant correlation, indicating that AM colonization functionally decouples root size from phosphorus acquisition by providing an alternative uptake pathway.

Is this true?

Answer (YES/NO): NO